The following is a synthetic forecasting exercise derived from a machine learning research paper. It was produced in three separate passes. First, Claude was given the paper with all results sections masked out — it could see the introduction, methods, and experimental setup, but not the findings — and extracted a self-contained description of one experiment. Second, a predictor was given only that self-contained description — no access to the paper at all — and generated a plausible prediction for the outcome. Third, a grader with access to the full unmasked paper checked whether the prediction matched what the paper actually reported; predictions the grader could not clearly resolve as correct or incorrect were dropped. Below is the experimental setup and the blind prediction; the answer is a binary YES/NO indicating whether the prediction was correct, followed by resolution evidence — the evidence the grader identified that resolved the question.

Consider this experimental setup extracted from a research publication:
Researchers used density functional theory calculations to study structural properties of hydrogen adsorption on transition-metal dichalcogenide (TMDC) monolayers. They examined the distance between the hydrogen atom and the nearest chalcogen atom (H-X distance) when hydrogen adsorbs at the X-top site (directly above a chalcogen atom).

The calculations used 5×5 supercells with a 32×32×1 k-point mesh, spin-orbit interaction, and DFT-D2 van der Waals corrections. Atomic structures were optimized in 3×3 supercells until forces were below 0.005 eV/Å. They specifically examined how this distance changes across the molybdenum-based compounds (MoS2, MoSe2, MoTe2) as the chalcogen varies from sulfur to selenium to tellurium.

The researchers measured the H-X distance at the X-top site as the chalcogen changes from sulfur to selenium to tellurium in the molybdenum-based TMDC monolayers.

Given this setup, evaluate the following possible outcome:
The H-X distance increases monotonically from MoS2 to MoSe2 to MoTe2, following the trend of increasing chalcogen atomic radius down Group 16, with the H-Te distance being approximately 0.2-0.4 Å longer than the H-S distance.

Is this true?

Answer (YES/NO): YES